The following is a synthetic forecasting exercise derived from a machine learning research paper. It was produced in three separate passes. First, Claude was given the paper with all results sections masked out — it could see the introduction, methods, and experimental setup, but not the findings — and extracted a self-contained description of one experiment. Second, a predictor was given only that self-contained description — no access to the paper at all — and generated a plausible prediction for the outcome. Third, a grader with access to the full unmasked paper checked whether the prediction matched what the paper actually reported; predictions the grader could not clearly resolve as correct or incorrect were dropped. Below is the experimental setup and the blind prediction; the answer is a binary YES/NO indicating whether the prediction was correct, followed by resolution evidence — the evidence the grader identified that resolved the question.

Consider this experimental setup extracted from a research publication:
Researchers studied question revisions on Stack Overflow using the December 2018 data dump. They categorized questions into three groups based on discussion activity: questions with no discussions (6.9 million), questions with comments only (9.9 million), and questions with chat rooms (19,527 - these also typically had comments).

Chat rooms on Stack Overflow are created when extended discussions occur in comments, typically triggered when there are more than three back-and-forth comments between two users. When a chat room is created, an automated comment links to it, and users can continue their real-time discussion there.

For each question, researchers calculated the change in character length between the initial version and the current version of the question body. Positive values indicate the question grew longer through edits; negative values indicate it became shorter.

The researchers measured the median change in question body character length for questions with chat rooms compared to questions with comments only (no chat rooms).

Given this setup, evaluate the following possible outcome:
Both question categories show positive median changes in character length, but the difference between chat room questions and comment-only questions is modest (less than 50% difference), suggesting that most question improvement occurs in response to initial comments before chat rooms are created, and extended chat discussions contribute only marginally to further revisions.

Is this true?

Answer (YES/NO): NO